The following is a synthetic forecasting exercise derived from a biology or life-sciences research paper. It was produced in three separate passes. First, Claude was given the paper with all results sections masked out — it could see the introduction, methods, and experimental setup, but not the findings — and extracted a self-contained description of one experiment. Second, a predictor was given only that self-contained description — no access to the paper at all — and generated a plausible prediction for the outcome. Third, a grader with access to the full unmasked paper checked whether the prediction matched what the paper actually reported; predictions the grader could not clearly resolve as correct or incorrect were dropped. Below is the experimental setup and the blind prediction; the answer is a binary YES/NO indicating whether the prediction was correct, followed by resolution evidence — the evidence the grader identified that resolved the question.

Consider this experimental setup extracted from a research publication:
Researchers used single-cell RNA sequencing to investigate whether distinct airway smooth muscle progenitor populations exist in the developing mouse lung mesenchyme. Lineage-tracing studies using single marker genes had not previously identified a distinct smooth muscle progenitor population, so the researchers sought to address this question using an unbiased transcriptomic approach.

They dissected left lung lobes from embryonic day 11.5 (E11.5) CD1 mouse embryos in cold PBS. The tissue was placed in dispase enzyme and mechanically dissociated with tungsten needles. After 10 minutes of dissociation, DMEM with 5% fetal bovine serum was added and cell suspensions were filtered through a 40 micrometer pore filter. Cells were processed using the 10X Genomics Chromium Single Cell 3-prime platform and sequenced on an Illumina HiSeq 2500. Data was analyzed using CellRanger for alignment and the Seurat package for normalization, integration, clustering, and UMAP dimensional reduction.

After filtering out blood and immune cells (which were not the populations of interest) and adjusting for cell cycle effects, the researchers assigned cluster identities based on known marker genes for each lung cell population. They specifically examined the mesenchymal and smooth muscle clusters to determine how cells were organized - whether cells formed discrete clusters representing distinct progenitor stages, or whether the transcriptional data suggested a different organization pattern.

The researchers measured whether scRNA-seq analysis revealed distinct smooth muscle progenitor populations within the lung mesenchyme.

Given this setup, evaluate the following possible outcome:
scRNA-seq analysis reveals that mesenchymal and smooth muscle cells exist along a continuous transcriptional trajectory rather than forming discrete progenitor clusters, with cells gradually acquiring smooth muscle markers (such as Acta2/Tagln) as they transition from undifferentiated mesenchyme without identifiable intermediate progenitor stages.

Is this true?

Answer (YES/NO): YES